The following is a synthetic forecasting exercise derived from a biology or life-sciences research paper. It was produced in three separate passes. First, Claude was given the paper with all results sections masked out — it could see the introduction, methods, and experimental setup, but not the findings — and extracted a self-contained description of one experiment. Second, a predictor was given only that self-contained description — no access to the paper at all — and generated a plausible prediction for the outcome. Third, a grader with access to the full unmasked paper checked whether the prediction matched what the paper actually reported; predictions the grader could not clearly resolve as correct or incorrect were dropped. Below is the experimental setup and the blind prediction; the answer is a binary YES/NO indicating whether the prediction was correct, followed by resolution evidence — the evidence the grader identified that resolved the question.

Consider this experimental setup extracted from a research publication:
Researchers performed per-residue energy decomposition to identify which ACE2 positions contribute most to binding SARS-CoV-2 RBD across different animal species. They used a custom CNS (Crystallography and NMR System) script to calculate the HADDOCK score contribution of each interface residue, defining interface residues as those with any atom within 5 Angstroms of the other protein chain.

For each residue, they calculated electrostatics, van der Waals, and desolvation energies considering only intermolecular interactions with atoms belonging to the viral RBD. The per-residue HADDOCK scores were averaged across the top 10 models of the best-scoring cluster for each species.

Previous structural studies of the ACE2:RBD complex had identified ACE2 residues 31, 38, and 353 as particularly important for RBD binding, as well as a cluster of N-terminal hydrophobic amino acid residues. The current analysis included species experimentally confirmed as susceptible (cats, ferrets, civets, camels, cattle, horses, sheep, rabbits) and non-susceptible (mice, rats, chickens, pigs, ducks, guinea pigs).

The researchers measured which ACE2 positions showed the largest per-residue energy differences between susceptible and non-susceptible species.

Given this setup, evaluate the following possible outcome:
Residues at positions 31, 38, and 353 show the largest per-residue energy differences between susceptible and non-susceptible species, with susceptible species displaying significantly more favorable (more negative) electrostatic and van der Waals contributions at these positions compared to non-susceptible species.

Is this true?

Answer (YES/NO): NO